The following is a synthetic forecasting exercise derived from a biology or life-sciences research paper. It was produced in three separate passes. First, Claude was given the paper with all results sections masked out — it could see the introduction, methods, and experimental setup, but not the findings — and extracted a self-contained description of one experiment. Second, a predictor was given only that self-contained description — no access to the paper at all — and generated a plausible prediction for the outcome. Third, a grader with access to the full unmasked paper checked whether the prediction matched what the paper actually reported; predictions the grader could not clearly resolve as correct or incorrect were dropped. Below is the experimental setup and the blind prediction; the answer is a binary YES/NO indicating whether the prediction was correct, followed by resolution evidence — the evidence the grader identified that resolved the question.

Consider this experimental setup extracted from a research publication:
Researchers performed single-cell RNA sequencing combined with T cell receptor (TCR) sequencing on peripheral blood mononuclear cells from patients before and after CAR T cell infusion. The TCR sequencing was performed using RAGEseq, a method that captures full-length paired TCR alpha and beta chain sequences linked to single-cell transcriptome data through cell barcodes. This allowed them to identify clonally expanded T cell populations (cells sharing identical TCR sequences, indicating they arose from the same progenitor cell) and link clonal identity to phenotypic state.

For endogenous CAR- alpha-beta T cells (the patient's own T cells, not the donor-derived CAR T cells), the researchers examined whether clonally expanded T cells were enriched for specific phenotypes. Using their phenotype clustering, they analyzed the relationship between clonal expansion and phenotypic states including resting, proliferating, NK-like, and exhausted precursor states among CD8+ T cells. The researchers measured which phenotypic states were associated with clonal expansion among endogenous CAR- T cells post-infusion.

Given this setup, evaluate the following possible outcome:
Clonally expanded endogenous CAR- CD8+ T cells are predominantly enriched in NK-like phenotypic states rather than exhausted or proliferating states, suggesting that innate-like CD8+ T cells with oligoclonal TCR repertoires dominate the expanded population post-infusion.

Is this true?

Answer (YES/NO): NO